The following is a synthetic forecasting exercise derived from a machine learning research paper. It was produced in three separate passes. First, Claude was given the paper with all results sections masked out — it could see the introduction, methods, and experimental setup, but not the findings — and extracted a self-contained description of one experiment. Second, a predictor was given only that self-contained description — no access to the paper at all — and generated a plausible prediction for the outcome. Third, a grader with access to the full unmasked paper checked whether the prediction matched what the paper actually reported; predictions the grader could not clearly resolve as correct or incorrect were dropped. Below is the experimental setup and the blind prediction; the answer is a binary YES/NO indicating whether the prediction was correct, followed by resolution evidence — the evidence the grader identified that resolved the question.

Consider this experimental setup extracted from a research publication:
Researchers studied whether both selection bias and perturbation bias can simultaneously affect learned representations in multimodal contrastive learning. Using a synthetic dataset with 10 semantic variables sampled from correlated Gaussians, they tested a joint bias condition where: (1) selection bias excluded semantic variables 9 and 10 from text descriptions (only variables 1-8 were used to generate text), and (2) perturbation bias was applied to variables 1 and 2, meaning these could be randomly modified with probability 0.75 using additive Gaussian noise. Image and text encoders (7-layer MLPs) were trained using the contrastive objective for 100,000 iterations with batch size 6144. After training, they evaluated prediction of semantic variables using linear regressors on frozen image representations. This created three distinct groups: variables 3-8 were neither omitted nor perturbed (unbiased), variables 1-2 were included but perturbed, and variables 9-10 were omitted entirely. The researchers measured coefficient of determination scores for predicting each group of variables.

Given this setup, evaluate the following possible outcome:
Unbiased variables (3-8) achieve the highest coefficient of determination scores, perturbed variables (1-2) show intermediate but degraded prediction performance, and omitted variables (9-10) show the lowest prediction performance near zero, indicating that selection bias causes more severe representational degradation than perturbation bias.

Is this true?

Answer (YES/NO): NO